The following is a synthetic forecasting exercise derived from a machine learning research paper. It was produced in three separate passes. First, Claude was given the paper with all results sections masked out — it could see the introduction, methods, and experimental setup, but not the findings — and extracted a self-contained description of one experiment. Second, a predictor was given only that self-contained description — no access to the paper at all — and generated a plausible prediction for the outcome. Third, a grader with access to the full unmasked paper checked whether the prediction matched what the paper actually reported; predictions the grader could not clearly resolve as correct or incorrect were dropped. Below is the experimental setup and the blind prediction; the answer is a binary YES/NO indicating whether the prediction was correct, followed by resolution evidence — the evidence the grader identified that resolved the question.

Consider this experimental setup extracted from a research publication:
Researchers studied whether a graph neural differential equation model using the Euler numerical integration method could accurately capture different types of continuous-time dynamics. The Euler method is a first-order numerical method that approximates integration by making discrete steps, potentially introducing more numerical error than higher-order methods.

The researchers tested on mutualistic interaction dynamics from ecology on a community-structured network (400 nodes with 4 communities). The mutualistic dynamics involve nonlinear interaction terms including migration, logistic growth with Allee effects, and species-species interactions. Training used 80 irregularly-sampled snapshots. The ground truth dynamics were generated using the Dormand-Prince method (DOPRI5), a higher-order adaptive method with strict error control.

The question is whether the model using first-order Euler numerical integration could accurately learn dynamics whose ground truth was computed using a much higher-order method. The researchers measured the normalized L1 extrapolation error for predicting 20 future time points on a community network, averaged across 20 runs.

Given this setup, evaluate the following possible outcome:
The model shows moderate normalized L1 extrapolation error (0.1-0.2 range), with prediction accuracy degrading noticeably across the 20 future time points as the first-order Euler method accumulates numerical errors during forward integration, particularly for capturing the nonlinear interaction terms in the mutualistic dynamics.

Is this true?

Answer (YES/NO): NO